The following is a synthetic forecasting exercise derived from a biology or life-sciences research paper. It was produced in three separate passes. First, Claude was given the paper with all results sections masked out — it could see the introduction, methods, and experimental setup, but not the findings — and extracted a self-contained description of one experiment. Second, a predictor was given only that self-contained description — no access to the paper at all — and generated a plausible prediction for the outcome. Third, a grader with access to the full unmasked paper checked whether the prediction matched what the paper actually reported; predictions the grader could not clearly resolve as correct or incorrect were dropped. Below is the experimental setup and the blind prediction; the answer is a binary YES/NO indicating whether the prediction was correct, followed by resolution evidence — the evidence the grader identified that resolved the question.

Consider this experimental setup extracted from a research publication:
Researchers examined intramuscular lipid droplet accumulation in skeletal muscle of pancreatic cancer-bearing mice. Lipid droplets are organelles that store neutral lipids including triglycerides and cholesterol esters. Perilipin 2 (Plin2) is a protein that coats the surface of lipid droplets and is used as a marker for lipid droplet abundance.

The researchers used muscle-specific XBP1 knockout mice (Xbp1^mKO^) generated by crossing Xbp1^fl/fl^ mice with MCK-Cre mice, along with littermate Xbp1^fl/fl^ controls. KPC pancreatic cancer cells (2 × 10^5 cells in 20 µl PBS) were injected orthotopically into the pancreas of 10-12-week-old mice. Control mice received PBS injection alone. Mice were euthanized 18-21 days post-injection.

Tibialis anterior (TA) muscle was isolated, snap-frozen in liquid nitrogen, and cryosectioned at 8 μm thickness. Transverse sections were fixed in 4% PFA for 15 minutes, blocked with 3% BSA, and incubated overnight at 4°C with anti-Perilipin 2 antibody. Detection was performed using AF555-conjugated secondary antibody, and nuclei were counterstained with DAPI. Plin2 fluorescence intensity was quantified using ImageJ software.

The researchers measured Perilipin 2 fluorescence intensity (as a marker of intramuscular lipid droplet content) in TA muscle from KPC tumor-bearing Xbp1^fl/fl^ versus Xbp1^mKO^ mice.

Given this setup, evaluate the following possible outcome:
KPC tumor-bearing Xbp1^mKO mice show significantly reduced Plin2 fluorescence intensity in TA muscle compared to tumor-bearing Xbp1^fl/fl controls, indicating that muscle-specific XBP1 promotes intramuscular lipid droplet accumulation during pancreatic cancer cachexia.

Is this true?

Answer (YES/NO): YES